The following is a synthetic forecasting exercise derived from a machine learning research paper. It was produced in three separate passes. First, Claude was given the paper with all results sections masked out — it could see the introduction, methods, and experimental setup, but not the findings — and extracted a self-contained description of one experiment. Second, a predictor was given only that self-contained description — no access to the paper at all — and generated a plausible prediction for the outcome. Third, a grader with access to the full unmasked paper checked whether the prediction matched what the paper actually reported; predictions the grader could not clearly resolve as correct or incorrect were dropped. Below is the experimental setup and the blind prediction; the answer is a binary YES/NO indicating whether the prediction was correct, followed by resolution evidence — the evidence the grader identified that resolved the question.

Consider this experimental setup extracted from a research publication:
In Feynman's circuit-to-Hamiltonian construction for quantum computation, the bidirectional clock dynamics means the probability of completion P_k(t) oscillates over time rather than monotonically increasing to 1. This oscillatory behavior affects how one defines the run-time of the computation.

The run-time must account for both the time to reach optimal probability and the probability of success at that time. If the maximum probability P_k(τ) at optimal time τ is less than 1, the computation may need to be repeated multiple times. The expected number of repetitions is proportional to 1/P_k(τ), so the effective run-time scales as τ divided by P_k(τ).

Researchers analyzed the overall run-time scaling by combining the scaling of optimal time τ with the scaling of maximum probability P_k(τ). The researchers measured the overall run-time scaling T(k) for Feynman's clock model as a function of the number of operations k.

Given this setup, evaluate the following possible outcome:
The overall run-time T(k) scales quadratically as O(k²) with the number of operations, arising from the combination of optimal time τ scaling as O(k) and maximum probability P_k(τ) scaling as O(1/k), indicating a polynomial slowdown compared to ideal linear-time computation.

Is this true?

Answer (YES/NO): NO